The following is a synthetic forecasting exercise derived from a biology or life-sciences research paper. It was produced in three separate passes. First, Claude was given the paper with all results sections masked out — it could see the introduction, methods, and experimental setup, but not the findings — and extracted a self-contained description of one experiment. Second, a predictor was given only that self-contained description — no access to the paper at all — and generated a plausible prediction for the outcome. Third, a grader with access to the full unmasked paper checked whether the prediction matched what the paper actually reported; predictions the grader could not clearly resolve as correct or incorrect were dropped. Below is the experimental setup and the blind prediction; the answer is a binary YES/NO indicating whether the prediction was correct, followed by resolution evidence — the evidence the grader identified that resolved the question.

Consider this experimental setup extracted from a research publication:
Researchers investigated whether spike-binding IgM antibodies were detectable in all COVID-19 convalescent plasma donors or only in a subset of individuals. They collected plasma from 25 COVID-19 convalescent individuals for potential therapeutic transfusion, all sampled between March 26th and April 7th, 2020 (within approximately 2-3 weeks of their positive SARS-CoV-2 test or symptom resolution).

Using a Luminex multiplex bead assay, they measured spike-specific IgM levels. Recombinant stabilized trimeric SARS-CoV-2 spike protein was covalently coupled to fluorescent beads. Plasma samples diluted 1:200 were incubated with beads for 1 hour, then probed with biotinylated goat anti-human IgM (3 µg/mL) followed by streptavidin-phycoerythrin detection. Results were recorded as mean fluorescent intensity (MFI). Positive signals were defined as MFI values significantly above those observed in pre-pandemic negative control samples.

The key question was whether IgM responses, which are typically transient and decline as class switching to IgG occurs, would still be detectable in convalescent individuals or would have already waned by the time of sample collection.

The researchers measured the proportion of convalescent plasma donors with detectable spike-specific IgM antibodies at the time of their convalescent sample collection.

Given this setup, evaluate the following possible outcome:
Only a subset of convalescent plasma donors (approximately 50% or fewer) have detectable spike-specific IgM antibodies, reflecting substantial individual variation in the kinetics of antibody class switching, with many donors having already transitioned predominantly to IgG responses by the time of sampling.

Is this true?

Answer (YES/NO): NO